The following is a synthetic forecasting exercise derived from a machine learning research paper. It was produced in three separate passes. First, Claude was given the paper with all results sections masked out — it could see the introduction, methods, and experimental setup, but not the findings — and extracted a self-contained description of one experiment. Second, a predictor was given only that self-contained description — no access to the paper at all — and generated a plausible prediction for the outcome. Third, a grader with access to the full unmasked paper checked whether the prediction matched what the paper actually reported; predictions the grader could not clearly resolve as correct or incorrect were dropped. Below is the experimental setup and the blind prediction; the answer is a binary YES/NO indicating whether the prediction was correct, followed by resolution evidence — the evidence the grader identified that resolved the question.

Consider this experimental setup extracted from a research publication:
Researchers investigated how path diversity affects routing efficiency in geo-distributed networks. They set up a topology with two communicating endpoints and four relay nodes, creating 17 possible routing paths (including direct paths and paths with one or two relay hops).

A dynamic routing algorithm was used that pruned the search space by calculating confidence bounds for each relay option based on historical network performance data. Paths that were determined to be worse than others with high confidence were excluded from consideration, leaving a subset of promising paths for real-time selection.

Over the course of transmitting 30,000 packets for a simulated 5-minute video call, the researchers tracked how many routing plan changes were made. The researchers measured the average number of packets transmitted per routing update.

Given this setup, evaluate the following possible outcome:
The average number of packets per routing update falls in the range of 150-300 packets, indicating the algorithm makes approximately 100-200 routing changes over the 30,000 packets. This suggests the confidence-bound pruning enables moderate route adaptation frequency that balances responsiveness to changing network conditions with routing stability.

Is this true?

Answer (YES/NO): NO